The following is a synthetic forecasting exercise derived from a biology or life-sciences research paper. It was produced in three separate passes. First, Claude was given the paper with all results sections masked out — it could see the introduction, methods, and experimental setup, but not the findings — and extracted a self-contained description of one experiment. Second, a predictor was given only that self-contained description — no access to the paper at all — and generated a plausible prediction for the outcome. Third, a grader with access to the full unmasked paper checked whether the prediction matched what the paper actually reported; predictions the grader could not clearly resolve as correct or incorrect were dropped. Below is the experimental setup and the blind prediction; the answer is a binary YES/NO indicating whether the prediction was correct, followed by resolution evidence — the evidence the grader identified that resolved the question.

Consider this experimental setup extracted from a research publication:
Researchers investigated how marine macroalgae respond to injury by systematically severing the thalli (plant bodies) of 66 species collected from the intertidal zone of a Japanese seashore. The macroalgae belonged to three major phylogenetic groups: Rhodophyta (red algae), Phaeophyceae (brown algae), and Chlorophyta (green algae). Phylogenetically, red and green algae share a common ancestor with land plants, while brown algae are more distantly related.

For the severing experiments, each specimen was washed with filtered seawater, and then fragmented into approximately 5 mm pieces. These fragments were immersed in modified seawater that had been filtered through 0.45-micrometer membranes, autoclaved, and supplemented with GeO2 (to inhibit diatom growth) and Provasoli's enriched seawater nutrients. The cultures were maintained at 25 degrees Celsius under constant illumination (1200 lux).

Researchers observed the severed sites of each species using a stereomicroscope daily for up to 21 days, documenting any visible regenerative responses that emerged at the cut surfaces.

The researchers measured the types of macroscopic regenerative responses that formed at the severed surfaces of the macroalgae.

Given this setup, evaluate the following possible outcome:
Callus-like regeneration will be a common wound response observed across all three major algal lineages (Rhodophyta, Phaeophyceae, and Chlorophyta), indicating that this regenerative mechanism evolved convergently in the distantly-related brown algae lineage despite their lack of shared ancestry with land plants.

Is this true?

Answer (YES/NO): NO